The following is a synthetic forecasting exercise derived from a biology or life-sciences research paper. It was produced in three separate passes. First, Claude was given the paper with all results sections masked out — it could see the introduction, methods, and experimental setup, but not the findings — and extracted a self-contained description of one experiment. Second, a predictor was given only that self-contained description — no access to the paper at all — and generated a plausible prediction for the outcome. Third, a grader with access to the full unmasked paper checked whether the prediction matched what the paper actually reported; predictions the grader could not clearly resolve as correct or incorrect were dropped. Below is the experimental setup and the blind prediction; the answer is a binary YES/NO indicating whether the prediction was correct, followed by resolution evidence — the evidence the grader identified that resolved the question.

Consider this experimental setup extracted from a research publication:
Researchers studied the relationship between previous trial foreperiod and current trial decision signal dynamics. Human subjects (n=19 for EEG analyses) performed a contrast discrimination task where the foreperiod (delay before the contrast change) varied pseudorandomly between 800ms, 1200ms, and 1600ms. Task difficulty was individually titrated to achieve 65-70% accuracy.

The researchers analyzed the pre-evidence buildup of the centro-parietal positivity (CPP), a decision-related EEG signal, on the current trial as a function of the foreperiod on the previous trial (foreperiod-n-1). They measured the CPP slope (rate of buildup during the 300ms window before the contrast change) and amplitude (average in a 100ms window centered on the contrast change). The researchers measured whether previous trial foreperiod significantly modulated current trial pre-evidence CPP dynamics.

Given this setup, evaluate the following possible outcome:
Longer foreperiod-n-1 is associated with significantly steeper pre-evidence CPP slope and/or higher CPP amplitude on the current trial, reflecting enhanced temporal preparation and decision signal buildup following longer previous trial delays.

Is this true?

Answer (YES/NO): NO